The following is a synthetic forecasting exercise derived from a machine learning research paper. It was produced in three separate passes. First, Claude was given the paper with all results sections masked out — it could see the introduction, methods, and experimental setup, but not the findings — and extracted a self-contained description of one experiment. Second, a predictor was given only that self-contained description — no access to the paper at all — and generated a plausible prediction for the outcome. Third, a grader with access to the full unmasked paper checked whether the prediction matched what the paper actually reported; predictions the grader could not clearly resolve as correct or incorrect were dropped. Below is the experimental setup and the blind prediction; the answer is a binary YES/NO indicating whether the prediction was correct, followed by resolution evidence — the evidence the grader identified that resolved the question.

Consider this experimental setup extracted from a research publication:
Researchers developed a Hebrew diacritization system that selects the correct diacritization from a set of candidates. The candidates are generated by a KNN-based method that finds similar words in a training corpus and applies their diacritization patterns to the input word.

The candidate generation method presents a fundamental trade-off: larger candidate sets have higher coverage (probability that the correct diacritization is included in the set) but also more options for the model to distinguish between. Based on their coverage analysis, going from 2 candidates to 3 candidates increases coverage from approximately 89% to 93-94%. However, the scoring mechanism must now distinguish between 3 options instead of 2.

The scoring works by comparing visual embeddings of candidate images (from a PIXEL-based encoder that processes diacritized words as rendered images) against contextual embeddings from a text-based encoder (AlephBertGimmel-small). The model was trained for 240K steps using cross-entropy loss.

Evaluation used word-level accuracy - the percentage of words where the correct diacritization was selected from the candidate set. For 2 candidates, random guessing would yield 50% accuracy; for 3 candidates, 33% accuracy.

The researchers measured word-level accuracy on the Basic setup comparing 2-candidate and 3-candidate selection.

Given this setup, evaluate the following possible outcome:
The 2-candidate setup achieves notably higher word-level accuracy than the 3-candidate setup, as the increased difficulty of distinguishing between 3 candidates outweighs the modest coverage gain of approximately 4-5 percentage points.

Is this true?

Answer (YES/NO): YES